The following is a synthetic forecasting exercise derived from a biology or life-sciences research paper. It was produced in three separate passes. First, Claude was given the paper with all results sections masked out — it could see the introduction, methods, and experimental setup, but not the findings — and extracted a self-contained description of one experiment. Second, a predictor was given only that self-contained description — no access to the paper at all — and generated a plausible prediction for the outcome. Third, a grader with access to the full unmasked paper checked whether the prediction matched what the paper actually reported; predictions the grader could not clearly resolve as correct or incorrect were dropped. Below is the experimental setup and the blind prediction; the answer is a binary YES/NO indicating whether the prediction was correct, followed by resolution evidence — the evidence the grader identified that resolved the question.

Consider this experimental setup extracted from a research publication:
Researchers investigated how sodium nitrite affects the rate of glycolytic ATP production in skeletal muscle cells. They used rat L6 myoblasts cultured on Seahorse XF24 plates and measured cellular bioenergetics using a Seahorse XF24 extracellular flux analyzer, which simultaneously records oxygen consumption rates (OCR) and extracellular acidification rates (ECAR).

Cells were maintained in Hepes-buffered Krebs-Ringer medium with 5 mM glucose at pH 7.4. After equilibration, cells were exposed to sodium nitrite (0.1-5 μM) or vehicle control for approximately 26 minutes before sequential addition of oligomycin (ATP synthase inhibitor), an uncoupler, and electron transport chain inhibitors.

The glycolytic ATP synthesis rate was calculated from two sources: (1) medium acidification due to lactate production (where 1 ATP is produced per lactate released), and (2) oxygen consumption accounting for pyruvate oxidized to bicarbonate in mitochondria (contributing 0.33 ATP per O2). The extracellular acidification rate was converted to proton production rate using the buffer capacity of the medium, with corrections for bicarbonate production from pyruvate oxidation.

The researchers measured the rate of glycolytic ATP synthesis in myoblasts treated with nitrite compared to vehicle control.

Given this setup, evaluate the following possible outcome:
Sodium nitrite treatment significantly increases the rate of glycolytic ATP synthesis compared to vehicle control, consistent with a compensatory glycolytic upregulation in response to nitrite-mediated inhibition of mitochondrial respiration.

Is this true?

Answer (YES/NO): NO